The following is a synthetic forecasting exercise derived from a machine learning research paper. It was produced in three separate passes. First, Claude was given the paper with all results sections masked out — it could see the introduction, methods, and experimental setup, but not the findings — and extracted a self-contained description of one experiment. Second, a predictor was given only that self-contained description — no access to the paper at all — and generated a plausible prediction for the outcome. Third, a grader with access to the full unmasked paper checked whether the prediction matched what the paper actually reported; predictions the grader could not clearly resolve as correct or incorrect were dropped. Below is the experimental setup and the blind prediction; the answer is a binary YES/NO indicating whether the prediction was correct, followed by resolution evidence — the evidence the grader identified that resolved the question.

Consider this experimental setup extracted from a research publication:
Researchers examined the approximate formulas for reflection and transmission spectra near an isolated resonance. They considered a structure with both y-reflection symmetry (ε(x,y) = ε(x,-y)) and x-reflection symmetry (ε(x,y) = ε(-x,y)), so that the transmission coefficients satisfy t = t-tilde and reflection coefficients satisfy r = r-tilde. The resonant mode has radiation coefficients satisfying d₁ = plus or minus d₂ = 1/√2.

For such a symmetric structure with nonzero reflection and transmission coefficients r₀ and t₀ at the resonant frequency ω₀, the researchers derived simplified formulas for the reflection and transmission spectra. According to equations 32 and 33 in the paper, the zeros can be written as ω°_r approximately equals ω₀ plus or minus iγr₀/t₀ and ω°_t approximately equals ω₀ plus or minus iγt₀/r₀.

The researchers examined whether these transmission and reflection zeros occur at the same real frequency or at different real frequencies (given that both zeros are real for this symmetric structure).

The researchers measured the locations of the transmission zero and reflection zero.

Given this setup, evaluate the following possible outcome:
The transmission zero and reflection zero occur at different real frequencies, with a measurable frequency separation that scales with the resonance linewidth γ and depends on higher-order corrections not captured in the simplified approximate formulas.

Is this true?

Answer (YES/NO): NO